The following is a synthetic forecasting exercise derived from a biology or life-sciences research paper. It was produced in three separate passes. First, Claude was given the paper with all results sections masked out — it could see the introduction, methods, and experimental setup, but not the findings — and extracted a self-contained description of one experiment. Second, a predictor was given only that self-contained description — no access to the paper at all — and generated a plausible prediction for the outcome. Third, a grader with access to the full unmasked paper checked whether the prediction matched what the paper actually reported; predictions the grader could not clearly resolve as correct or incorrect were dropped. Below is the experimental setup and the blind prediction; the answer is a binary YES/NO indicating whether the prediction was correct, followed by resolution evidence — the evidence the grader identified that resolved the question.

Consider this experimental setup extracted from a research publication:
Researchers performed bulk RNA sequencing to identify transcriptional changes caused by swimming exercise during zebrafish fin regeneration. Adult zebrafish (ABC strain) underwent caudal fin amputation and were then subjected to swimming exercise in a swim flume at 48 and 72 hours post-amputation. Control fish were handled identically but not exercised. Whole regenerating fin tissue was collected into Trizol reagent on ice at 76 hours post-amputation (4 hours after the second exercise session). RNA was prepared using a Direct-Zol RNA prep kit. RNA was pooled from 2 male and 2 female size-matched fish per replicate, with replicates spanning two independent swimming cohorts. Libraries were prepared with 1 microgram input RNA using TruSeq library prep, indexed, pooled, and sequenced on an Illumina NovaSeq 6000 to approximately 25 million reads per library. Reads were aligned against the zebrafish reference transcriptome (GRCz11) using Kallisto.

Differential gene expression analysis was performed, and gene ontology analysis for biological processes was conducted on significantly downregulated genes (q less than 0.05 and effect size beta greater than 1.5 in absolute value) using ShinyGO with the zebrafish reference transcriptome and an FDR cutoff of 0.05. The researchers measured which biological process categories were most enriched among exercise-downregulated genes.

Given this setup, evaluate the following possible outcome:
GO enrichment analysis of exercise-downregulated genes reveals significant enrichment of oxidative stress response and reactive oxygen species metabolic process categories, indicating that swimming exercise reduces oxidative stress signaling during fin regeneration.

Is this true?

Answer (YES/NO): NO